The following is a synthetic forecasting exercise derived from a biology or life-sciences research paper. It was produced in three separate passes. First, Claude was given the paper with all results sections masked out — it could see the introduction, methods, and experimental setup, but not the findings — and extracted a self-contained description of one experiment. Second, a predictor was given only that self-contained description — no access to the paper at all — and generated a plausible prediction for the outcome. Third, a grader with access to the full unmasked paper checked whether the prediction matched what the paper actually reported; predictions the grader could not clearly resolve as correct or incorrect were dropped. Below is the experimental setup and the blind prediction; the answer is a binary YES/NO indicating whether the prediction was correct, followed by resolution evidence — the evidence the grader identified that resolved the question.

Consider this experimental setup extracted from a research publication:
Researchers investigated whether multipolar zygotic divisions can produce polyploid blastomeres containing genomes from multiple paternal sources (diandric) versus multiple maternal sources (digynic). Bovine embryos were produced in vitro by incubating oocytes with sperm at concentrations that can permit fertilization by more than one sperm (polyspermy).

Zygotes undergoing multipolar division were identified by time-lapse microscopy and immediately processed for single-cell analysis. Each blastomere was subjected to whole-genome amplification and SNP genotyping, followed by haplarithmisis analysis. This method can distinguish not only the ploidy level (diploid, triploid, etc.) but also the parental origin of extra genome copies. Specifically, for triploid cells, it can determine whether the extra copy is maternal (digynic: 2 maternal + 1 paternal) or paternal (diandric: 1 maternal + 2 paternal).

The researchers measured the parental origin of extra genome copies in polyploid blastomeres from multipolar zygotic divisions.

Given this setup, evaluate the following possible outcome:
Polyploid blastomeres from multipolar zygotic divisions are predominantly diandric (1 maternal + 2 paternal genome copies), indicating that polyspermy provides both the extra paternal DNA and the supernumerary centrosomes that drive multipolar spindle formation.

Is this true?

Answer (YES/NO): YES